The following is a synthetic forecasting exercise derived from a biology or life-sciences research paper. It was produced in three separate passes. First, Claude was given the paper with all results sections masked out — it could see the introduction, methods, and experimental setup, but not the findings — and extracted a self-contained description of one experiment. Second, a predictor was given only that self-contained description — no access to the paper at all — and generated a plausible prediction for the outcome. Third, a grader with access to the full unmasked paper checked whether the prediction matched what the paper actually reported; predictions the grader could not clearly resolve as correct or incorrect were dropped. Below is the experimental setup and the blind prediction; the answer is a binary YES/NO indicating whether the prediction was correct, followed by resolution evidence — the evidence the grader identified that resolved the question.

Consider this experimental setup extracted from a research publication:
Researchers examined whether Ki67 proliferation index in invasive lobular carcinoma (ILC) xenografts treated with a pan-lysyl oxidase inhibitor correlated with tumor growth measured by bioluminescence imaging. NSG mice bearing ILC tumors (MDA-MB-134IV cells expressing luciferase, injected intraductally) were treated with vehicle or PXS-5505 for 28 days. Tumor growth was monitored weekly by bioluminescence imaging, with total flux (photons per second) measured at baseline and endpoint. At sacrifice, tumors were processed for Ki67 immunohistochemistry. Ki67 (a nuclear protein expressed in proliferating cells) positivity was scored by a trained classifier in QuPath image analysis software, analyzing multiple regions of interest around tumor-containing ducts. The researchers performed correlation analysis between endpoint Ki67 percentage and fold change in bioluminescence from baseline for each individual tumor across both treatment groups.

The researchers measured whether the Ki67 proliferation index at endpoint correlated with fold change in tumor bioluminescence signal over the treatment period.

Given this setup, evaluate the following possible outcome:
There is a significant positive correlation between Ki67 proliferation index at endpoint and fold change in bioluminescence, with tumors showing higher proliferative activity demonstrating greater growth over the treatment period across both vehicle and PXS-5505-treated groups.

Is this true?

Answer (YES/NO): NO